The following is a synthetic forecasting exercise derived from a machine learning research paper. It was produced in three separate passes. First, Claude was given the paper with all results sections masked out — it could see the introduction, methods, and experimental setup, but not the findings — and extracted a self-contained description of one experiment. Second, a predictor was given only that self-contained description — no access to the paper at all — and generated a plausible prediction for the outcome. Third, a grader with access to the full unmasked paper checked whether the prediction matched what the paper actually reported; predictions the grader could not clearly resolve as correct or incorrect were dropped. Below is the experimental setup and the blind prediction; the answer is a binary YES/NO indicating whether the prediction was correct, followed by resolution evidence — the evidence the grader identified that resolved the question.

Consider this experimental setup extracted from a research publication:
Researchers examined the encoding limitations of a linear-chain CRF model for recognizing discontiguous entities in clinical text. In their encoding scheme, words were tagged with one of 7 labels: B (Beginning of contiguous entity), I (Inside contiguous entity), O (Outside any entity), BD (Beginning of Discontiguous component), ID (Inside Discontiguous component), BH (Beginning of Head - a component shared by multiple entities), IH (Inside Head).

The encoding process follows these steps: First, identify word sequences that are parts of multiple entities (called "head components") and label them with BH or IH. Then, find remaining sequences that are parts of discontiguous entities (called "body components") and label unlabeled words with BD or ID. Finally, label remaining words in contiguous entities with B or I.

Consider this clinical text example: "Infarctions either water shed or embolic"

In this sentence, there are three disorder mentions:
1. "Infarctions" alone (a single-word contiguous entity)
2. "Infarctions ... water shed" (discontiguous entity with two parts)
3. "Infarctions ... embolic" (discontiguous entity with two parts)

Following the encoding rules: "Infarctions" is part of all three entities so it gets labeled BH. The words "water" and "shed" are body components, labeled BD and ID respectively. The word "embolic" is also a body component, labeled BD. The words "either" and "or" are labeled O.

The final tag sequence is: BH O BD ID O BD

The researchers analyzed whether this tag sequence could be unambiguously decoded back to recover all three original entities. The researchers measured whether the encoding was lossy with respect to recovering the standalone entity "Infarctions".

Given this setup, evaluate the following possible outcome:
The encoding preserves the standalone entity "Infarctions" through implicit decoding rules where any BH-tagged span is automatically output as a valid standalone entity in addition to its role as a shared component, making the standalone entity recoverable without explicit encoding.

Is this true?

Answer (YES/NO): NO